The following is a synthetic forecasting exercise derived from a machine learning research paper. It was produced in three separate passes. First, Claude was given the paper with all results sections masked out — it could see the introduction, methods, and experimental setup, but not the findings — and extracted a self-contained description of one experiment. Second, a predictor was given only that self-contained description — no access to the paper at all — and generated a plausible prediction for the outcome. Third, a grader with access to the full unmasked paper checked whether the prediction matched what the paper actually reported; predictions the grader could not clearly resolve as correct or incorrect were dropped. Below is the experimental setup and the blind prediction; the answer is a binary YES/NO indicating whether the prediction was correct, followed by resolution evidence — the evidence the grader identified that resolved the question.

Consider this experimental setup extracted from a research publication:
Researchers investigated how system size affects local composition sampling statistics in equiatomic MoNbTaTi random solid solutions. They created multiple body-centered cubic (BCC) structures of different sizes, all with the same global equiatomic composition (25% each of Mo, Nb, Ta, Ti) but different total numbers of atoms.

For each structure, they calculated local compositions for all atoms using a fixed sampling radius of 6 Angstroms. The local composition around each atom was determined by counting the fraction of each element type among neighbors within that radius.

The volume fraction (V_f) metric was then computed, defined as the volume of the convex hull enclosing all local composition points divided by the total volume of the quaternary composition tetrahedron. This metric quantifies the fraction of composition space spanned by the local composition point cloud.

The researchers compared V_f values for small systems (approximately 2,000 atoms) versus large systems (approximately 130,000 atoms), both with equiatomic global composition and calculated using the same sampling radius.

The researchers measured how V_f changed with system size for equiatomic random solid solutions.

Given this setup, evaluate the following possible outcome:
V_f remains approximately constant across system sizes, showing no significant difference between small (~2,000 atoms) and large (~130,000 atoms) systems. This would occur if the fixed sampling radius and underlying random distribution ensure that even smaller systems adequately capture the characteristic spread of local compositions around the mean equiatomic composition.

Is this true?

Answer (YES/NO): NO